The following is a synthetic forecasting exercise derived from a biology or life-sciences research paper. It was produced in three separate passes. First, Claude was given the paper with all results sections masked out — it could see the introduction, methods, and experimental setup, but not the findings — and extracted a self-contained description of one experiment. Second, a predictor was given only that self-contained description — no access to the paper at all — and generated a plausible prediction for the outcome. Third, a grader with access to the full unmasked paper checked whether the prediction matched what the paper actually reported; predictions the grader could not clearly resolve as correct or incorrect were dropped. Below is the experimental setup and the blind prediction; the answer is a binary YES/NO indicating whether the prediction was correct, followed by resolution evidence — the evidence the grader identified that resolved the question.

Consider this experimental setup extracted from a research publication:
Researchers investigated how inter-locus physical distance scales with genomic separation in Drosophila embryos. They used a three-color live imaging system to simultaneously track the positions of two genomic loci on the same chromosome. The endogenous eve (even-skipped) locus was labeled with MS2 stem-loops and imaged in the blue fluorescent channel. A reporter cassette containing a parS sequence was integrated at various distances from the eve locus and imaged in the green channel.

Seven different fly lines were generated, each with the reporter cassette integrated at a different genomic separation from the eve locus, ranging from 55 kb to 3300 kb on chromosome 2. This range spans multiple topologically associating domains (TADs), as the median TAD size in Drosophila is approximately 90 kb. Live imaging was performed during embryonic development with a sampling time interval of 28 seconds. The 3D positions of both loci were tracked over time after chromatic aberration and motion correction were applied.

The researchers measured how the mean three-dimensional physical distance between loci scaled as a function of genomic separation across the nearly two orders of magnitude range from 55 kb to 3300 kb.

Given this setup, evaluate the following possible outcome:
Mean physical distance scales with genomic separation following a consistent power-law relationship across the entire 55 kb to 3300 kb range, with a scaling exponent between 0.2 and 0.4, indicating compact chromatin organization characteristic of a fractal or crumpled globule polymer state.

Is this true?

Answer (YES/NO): NO